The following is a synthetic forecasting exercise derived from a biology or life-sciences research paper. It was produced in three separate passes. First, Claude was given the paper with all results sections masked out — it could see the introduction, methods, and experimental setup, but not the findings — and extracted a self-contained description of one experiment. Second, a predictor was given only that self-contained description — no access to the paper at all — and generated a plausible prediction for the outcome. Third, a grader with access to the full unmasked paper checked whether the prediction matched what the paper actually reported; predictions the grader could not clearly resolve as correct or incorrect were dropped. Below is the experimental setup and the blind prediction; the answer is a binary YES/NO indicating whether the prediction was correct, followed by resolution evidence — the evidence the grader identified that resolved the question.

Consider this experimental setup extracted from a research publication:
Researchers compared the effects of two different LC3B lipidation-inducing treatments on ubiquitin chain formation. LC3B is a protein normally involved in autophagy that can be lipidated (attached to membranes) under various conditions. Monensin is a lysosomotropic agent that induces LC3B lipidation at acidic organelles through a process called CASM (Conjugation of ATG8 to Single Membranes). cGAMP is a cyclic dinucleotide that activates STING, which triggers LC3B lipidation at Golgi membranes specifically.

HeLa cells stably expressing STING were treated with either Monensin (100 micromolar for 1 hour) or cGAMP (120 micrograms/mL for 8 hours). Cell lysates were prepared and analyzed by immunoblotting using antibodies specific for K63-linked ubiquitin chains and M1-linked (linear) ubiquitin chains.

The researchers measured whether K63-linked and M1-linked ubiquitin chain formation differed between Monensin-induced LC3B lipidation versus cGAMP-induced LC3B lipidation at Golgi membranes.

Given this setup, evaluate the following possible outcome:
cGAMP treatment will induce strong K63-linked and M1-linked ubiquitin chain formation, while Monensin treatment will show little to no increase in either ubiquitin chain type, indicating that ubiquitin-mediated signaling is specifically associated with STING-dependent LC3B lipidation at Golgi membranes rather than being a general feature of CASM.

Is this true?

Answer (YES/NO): NO